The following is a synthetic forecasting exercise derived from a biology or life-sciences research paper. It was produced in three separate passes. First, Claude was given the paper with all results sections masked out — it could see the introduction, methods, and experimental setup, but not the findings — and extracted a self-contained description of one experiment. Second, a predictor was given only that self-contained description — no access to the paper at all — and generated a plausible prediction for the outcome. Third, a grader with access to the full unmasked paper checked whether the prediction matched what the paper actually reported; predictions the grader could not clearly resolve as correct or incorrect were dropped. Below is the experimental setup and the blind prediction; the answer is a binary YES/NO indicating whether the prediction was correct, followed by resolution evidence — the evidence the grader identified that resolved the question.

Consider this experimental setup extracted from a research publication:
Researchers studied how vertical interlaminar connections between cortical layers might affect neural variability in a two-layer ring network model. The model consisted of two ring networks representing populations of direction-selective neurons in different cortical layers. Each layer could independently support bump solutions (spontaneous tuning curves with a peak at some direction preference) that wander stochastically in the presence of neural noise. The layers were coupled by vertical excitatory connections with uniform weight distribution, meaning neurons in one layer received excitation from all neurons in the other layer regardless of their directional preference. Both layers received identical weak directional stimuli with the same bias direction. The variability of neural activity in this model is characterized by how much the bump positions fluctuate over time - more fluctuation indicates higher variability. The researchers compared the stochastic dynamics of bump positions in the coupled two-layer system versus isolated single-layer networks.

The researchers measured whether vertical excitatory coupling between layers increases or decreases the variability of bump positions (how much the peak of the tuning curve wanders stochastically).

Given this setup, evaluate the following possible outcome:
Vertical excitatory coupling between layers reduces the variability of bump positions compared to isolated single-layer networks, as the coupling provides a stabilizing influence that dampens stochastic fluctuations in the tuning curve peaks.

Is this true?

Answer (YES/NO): YES